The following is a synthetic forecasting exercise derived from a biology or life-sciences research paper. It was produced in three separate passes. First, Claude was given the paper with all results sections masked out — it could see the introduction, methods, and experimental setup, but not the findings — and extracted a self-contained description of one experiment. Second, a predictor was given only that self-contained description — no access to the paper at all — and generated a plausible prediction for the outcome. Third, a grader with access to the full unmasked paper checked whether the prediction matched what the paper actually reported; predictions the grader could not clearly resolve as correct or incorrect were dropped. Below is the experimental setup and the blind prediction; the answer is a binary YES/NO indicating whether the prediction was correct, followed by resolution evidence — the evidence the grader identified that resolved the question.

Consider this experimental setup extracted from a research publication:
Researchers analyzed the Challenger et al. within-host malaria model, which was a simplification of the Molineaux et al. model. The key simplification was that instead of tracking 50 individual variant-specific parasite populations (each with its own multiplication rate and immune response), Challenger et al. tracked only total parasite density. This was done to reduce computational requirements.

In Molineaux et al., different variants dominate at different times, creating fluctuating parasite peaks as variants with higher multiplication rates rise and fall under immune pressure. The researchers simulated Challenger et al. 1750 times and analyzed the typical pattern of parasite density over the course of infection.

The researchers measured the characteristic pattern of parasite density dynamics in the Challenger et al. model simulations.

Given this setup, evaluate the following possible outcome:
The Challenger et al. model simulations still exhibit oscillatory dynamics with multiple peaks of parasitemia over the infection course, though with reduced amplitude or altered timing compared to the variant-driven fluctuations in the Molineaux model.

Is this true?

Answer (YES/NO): NO